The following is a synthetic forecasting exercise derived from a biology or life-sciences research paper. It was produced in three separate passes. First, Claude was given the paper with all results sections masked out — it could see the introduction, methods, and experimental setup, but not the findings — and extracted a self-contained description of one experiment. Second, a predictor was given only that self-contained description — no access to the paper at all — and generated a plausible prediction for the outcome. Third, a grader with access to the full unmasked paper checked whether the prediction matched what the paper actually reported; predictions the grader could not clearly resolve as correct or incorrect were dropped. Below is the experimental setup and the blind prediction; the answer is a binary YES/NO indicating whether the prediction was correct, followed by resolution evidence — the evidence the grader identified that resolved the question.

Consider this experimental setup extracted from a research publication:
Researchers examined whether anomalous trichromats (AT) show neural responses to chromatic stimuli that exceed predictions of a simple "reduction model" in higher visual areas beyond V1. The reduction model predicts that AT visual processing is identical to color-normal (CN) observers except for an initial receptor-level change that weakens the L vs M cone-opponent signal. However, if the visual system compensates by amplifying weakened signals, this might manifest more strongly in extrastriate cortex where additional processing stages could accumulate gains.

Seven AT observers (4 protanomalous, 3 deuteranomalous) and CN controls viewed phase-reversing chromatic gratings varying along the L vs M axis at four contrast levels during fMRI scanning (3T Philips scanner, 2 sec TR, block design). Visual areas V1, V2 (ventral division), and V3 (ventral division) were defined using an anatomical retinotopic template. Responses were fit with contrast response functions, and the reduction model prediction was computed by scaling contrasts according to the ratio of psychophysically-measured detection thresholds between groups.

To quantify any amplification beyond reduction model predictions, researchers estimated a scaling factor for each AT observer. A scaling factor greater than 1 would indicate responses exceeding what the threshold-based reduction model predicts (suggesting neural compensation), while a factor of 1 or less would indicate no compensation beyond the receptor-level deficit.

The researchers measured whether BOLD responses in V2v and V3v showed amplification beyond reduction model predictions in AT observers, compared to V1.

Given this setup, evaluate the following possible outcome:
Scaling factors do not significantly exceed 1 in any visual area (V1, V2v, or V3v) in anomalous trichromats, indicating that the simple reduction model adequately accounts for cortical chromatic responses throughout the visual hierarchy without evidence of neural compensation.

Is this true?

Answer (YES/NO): NO